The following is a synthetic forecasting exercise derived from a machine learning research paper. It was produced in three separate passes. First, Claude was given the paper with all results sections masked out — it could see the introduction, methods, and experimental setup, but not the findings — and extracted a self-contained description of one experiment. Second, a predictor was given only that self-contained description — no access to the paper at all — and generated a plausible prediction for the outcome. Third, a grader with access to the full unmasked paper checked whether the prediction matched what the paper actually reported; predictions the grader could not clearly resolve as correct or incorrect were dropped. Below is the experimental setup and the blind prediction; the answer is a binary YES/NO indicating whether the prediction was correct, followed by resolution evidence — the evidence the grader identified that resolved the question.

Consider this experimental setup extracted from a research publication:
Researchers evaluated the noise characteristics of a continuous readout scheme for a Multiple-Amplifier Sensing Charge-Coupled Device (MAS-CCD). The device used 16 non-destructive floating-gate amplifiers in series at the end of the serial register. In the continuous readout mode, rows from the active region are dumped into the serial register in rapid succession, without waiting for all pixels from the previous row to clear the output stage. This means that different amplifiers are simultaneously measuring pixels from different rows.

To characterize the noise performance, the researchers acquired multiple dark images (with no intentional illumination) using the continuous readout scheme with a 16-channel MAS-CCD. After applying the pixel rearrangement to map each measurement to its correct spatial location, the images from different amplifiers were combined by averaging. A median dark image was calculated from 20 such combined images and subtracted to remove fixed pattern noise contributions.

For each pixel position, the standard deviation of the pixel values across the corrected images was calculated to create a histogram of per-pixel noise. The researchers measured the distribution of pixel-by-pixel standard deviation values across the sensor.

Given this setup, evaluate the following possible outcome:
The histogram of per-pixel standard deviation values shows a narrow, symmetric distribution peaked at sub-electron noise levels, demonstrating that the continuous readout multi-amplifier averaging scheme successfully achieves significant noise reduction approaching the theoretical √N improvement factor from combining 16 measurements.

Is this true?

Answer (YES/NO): NO